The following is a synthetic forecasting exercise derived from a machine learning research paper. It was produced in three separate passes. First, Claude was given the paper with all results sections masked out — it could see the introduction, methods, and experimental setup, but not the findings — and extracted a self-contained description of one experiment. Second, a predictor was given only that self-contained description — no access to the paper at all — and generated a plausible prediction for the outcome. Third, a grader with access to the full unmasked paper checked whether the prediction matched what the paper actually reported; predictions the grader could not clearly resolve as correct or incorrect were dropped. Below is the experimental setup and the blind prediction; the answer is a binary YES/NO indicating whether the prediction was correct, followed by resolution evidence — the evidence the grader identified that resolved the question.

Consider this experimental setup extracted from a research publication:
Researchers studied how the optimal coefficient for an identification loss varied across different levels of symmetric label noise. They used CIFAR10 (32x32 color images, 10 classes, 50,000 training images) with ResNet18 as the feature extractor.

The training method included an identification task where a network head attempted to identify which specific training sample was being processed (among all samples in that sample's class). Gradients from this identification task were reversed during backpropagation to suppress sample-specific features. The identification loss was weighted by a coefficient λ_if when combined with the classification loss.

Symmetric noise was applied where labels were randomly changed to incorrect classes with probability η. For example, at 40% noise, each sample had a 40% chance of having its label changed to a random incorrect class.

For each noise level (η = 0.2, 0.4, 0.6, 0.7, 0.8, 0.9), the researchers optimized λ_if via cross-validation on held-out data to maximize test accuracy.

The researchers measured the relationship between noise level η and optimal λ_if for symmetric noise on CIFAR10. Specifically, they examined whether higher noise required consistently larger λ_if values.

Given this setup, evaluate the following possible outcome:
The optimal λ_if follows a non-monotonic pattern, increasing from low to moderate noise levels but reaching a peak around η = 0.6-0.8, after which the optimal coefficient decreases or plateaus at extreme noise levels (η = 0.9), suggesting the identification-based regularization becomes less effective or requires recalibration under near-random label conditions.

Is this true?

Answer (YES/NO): NO